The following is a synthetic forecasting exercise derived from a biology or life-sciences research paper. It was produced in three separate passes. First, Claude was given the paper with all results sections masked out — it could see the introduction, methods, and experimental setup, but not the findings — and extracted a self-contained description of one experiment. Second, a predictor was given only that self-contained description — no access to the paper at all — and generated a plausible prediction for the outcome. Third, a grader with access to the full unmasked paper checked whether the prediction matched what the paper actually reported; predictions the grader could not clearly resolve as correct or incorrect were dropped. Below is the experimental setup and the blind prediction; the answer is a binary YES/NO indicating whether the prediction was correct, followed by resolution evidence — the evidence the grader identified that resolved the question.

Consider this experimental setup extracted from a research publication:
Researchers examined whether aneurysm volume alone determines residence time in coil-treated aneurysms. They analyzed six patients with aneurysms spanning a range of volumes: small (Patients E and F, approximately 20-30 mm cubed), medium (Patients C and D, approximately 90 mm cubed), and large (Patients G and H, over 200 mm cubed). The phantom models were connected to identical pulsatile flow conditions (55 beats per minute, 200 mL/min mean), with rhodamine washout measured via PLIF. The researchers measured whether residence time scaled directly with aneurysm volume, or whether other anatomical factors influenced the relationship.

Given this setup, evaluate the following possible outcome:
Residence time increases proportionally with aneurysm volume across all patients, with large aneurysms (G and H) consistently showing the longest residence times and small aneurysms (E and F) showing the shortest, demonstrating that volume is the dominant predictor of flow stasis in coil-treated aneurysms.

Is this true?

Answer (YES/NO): NO